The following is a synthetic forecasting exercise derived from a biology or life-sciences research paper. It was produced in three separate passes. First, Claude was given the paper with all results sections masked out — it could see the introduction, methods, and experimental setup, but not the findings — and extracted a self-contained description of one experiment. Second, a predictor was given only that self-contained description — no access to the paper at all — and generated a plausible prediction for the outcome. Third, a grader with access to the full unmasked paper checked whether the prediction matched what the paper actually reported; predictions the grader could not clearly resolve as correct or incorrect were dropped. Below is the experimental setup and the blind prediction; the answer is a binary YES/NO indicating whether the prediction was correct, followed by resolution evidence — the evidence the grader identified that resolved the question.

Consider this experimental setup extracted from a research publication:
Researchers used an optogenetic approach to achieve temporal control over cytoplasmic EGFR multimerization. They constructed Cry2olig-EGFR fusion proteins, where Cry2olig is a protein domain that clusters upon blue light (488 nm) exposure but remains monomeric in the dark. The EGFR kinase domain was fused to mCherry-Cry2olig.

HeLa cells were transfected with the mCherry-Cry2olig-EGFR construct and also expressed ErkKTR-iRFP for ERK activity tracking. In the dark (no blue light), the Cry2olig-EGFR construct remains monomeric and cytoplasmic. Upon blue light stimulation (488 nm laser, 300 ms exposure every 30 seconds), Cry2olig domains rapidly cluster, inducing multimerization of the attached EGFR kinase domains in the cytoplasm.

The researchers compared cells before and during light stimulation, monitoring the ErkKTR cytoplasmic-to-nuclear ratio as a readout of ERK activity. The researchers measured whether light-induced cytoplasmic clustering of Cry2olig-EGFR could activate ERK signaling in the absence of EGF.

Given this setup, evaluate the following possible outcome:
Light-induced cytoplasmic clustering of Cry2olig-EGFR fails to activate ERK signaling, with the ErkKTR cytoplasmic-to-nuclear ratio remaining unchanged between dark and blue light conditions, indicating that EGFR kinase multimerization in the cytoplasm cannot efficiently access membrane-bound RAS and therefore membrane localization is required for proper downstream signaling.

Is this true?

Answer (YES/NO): NO